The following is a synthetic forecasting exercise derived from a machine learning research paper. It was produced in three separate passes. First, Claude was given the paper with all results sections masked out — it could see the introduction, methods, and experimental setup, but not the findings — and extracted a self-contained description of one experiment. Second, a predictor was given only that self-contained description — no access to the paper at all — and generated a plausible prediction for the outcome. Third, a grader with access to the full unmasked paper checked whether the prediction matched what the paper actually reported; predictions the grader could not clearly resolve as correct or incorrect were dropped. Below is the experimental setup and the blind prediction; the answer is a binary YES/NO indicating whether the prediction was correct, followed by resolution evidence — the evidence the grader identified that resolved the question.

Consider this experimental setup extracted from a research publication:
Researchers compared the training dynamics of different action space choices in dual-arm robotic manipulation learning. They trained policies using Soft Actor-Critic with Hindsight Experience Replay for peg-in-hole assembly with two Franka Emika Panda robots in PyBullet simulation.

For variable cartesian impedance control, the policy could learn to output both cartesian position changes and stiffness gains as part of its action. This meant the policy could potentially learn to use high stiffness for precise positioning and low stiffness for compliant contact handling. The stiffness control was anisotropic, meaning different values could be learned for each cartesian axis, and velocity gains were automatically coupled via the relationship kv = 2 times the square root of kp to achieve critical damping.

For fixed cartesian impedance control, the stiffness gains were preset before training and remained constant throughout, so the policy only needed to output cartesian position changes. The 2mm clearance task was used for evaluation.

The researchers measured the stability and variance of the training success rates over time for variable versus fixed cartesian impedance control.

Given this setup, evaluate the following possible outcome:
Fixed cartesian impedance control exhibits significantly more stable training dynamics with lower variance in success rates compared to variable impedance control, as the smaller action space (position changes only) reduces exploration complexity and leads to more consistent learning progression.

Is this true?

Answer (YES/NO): NO